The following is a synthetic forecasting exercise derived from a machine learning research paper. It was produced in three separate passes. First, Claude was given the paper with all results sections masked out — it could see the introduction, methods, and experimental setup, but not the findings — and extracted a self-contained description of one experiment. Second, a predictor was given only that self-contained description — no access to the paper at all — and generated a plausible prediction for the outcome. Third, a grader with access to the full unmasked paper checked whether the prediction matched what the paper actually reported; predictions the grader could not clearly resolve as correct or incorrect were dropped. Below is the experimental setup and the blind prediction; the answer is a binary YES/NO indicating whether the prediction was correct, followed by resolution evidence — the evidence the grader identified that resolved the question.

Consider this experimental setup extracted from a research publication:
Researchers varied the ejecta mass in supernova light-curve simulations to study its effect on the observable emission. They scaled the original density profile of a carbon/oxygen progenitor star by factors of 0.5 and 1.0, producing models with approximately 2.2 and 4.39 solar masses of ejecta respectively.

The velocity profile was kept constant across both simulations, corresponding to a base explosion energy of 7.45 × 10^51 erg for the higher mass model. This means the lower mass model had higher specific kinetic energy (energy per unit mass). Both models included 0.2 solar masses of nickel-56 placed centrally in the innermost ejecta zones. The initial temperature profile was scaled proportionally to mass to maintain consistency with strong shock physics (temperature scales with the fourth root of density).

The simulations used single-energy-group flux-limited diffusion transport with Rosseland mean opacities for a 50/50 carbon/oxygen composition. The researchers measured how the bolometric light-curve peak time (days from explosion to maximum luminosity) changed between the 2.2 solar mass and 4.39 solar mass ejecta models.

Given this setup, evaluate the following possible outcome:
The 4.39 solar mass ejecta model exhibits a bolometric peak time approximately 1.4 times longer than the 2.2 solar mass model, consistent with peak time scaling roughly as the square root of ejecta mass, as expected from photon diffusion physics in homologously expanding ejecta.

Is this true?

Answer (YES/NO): NO